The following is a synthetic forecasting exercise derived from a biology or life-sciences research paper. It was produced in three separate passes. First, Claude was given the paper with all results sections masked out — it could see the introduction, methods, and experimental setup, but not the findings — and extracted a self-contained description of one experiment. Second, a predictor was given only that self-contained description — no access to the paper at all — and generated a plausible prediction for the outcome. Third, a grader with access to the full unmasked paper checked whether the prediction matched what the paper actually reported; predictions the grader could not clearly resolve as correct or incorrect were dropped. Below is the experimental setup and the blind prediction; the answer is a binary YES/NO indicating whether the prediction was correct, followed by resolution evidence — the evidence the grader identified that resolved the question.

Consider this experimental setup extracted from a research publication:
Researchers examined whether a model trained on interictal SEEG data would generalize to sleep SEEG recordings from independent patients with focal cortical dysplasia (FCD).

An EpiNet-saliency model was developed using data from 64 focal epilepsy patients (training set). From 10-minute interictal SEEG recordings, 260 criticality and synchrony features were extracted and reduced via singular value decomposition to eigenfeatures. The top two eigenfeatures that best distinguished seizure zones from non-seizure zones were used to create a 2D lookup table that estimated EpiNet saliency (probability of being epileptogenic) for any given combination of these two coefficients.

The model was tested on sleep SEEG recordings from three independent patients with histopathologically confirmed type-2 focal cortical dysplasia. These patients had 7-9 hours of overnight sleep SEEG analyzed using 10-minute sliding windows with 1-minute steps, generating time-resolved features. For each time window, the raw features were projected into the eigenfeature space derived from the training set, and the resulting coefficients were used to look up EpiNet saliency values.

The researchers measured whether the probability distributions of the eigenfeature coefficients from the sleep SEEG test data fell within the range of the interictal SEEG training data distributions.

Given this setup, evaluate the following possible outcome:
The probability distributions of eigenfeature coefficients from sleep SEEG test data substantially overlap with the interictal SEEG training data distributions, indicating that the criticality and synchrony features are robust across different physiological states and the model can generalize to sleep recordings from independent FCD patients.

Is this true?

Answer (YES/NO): YES